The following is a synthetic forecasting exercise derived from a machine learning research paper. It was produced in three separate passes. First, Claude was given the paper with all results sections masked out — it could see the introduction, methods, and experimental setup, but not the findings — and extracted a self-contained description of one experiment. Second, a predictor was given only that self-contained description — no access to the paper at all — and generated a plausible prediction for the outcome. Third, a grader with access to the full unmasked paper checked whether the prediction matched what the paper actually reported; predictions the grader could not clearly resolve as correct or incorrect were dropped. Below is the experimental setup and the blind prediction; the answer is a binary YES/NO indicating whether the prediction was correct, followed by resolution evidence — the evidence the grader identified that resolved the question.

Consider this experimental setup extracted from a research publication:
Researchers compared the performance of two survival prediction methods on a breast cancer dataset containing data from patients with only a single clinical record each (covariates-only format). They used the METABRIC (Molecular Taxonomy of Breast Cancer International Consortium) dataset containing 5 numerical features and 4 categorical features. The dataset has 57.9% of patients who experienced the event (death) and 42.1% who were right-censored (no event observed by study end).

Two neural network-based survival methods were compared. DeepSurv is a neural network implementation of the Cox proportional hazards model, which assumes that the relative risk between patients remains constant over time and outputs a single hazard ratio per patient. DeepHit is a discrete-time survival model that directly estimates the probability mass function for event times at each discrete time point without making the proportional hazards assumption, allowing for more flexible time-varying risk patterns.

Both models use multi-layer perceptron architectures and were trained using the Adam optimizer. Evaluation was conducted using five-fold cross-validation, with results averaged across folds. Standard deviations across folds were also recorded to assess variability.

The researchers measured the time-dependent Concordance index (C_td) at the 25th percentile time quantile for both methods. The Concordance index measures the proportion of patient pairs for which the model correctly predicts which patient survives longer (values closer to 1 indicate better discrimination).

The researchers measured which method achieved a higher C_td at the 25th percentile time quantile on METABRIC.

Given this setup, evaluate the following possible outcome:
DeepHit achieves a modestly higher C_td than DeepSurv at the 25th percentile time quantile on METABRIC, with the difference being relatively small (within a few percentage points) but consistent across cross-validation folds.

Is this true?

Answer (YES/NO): YES